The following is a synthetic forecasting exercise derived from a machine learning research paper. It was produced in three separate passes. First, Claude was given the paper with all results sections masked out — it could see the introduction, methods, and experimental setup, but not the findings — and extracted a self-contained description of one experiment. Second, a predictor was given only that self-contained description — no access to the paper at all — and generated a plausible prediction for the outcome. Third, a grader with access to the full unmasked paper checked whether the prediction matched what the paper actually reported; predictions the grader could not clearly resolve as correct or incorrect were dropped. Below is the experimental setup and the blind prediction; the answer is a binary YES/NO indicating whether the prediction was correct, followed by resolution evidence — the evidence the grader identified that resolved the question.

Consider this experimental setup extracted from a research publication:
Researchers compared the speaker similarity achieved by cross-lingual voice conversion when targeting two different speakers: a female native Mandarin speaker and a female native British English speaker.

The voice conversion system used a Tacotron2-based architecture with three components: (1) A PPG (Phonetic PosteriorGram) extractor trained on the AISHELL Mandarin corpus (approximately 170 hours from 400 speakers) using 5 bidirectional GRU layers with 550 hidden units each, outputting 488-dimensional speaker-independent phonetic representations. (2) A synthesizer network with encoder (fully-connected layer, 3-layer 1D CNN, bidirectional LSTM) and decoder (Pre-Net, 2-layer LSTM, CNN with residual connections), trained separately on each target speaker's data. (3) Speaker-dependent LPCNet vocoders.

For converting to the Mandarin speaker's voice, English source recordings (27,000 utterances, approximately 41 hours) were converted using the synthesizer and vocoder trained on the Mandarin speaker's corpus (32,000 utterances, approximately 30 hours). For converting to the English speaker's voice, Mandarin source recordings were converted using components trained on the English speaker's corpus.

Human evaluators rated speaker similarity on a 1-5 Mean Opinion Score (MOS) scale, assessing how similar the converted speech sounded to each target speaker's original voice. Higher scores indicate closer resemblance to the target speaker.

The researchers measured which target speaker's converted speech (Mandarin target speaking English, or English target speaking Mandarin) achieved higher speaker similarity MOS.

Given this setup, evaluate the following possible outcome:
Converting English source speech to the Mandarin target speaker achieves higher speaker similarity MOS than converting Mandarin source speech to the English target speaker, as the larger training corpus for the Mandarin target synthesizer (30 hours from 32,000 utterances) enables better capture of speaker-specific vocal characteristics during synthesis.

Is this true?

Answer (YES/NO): YES